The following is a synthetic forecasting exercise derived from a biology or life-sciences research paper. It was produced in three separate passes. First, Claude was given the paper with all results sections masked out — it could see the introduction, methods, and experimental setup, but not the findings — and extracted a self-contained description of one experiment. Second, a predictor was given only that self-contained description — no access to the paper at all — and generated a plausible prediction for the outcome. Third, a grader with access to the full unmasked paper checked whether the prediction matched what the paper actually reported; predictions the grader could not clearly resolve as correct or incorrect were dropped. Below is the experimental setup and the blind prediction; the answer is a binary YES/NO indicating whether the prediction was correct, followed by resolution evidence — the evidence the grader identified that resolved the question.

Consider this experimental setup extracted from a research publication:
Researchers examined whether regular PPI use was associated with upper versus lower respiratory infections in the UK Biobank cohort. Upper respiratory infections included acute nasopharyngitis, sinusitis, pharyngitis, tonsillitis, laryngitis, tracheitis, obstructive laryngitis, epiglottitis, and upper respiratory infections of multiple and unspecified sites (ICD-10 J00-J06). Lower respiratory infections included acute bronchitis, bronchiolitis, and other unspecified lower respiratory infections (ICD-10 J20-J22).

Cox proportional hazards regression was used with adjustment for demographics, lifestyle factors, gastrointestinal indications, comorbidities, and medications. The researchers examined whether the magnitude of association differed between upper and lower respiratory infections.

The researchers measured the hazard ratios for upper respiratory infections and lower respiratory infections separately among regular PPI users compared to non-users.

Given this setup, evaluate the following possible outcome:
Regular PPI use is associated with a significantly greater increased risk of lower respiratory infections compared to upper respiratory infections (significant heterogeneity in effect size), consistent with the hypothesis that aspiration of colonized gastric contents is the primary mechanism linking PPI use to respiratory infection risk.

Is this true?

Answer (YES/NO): YES